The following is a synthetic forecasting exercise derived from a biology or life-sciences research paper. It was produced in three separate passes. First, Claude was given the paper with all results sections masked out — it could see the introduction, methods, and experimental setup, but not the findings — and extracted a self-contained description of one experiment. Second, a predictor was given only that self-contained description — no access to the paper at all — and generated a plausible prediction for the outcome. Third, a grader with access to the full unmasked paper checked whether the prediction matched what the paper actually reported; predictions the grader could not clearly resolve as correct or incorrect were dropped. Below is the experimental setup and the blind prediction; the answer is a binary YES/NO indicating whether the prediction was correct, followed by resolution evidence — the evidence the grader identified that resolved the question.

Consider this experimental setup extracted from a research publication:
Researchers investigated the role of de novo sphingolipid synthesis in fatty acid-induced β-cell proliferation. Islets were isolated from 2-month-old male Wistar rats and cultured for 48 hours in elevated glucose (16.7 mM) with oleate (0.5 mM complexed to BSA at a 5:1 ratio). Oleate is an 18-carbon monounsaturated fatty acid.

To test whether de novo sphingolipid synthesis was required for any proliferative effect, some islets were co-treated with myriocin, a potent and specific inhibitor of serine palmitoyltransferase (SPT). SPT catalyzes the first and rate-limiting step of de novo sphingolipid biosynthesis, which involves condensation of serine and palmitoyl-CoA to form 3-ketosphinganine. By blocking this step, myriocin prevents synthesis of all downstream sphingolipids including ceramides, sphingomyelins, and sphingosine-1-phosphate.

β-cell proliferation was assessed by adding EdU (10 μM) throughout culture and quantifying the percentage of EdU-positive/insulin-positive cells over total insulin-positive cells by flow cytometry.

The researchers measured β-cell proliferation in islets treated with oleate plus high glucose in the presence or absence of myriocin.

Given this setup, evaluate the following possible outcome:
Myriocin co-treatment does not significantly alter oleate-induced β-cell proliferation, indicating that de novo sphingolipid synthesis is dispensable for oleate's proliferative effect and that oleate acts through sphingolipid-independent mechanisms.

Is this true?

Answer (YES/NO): NO